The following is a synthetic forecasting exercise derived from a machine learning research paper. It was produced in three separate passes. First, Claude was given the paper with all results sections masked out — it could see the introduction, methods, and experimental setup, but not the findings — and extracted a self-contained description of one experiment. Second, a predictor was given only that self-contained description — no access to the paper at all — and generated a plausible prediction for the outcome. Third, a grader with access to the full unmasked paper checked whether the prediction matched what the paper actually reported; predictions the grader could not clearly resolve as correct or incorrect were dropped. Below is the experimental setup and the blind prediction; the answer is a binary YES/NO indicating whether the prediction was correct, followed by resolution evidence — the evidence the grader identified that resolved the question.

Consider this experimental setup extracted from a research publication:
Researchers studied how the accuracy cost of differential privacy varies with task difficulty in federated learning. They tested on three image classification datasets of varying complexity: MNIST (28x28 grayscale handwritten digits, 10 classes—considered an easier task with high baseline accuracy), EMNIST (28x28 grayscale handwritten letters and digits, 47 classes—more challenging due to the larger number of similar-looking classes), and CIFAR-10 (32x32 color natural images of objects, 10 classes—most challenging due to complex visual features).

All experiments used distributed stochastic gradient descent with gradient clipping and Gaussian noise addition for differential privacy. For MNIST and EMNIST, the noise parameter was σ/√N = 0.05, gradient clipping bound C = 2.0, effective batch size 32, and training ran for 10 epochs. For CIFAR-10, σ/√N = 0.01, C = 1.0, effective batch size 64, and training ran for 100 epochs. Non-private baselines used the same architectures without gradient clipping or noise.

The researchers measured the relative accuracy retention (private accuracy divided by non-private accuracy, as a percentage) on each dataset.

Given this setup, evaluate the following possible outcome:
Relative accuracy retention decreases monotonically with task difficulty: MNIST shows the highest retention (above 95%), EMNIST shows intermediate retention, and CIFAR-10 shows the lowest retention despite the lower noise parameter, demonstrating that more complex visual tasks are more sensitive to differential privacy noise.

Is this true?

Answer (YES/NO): NO